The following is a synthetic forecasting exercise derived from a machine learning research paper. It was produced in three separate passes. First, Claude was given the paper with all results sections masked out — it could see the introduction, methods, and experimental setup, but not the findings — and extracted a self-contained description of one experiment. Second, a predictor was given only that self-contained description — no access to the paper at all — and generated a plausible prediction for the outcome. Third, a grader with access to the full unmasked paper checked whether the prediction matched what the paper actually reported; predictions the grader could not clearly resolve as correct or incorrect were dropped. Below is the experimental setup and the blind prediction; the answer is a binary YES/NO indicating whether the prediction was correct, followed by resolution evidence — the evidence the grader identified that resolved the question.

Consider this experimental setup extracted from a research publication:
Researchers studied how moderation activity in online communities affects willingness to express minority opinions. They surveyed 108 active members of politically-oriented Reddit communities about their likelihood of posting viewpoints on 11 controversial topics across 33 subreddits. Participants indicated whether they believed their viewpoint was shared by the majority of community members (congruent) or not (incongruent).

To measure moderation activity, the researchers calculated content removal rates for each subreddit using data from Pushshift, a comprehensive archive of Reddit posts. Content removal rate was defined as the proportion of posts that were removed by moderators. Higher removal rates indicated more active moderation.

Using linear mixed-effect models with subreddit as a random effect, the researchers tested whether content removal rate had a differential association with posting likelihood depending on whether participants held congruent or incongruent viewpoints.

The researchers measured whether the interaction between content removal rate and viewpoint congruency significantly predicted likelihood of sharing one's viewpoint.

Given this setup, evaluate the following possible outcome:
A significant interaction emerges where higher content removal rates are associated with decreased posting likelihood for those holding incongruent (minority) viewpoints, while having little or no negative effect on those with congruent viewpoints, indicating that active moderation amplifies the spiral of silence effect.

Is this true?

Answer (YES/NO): NO